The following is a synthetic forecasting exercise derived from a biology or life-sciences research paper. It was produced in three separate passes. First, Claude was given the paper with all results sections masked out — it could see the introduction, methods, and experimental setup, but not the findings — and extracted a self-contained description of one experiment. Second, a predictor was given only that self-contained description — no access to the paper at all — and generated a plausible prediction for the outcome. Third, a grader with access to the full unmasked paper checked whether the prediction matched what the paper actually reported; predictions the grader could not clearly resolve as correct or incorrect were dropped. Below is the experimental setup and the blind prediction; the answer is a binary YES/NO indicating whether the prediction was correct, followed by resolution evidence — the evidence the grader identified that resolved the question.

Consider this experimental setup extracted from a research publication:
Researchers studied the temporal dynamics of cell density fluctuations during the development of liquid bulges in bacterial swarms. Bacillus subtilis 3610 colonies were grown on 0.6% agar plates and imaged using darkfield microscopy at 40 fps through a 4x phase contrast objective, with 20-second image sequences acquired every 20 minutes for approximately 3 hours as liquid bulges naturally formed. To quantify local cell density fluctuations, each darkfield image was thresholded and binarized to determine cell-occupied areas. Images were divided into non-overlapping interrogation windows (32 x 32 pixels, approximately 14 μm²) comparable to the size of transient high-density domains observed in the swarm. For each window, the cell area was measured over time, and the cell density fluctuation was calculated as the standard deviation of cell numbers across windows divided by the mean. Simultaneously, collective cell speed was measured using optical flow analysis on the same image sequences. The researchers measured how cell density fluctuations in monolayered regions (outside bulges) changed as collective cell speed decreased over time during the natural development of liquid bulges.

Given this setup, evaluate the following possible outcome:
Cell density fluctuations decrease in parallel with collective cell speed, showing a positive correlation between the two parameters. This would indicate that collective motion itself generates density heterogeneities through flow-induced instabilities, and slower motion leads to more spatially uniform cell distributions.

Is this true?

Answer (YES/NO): YES